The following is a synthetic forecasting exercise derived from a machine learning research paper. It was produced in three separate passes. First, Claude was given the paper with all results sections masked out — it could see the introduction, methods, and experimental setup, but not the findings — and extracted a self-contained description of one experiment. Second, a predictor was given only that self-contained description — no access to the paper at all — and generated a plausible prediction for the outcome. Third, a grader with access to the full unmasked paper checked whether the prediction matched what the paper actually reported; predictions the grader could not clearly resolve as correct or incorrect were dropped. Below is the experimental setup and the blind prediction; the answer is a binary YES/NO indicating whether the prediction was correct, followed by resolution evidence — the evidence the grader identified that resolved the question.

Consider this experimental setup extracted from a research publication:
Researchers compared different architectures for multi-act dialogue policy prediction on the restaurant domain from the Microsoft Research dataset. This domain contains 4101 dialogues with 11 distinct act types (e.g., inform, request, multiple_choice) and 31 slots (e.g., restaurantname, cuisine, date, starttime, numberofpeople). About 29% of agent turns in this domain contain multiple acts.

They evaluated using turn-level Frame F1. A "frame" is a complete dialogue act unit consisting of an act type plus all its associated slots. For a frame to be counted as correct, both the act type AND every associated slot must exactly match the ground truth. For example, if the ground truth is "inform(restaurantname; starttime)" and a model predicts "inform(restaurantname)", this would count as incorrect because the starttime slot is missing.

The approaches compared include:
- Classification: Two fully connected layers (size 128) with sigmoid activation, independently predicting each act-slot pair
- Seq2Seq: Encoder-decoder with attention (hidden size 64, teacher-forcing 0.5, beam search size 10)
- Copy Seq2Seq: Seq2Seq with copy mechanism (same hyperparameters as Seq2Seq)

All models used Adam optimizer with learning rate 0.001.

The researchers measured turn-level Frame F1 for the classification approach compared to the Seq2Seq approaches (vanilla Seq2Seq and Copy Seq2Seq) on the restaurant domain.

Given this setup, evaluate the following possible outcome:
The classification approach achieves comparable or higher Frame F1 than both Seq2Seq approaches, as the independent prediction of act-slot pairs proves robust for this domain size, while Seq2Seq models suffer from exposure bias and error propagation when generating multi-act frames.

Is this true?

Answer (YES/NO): NO